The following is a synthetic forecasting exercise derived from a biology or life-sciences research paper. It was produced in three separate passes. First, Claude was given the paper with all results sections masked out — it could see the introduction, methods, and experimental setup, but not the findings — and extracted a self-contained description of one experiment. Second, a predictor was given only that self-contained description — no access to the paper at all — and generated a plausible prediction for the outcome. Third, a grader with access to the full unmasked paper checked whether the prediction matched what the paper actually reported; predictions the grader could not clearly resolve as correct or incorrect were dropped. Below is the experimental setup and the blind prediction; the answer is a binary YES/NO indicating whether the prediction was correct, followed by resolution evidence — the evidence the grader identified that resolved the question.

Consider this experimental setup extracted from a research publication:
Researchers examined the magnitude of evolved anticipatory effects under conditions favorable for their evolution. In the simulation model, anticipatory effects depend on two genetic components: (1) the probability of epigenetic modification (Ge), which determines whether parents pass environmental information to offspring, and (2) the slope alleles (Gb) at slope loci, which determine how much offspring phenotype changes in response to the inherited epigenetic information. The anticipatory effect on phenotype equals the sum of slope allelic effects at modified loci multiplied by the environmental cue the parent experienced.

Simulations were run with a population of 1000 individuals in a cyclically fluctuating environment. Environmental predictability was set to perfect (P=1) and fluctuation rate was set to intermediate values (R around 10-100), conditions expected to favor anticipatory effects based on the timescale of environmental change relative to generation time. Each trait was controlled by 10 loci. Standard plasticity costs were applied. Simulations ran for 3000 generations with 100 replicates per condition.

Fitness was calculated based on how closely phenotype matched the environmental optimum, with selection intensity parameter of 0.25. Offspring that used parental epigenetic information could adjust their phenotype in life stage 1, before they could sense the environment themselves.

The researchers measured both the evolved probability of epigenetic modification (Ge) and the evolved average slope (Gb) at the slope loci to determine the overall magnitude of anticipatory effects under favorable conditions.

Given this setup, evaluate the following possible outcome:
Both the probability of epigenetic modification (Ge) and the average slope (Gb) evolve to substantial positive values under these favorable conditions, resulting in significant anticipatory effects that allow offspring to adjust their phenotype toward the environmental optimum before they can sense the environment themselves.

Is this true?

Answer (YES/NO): YES